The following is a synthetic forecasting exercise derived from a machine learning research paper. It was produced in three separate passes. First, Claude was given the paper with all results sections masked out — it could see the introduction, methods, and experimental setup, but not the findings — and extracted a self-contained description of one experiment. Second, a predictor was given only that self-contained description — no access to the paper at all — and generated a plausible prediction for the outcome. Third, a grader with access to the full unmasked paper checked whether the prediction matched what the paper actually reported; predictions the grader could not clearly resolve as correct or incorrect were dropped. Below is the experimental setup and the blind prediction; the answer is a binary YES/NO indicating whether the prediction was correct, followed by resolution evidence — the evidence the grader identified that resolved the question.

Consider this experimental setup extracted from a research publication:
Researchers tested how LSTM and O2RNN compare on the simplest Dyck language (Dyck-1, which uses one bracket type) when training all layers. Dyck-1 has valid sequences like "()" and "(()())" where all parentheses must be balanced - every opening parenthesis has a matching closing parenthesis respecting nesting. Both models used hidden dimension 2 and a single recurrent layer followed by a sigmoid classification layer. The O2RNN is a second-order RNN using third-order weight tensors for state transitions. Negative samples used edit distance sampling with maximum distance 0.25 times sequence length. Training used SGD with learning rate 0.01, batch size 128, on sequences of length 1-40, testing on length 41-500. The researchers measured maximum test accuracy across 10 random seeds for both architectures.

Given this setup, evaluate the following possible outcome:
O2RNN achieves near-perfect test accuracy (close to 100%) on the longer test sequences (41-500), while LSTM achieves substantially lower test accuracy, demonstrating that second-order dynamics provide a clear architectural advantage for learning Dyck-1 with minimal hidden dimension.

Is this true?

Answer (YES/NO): NO